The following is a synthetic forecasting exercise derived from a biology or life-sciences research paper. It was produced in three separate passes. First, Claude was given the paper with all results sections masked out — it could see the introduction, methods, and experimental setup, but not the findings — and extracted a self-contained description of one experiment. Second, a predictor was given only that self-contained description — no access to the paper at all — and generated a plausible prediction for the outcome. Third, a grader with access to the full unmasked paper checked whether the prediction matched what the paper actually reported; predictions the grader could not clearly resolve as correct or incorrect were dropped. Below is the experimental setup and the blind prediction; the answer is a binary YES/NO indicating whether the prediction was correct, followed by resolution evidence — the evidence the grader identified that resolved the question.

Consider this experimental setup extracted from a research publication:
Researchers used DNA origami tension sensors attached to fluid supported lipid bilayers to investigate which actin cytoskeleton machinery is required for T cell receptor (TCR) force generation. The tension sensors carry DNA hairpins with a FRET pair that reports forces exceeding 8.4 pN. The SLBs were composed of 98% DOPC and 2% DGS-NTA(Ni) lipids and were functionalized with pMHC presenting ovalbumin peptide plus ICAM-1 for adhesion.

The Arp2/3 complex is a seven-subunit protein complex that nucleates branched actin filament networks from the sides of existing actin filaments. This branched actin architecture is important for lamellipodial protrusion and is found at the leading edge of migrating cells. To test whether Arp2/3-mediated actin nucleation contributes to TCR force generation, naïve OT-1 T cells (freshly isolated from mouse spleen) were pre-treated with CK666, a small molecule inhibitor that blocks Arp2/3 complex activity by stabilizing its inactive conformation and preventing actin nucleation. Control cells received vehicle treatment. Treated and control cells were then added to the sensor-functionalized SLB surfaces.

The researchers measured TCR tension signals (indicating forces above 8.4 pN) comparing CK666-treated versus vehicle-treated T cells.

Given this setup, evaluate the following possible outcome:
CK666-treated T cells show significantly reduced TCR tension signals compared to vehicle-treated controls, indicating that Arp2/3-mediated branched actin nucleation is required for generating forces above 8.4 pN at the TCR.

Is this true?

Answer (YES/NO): YES